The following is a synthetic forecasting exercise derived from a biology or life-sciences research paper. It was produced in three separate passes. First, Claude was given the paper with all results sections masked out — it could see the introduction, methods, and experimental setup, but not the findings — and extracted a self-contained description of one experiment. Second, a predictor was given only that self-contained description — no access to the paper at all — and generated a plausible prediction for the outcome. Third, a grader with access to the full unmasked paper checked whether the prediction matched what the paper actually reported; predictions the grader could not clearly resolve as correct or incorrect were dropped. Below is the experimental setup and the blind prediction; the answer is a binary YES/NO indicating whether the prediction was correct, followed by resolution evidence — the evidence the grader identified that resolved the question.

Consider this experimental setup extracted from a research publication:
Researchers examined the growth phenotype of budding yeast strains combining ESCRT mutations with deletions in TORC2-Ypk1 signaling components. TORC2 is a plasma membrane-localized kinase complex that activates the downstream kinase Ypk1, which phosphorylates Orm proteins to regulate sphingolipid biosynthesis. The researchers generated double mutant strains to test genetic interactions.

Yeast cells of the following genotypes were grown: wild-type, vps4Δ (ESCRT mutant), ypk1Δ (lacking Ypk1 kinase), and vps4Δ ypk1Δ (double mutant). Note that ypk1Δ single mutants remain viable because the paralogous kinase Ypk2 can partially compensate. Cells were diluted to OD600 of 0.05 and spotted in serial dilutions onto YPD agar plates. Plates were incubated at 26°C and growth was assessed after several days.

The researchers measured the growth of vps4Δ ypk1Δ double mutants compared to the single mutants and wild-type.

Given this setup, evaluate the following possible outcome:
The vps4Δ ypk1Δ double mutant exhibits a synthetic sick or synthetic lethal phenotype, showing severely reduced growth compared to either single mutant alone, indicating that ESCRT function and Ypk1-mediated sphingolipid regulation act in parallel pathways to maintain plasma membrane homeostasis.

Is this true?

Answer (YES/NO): YES